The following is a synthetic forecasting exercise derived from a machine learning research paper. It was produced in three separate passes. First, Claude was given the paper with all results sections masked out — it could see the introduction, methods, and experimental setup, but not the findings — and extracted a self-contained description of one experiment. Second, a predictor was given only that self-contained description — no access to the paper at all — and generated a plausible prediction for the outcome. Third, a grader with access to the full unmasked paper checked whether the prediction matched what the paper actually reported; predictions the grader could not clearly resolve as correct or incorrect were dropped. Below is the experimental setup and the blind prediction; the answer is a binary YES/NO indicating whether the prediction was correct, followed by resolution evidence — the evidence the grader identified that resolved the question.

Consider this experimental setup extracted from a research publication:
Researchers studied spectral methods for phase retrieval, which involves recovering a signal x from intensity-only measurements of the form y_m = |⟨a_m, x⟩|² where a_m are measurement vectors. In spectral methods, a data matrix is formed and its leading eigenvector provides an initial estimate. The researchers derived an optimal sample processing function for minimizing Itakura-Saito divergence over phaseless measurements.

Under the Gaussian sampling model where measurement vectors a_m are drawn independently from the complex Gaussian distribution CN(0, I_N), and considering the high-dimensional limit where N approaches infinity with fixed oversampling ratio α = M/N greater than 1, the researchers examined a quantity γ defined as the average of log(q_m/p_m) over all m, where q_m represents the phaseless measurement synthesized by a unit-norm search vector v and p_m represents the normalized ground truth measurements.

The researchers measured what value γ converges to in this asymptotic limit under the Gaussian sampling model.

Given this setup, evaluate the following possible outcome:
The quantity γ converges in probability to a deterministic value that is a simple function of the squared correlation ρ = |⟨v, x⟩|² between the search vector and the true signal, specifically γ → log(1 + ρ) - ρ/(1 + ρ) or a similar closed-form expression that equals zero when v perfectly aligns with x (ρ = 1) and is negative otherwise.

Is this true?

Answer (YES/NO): NO